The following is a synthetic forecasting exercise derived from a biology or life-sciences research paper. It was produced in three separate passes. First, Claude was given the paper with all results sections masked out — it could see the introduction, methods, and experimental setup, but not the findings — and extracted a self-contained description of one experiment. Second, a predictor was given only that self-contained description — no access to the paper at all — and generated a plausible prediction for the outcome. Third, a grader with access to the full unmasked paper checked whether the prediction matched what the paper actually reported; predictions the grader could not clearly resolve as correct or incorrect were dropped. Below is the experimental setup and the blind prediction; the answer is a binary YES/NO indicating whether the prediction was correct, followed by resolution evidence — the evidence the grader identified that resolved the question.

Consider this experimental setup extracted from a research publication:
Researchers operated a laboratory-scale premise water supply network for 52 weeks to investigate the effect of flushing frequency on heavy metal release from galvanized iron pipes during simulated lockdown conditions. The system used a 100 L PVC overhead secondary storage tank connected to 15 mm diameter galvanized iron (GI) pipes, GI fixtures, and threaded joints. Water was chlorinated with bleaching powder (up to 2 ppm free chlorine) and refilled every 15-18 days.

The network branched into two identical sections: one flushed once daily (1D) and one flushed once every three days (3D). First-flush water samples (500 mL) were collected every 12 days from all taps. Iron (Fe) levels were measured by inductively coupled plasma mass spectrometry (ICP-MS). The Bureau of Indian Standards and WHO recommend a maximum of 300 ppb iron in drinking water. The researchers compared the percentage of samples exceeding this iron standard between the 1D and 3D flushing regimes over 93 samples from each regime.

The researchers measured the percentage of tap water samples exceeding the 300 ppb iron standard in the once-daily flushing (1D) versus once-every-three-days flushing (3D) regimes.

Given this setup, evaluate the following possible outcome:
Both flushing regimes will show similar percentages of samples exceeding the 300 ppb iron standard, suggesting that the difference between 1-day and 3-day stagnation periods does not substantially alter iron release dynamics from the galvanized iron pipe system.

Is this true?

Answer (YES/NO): NO